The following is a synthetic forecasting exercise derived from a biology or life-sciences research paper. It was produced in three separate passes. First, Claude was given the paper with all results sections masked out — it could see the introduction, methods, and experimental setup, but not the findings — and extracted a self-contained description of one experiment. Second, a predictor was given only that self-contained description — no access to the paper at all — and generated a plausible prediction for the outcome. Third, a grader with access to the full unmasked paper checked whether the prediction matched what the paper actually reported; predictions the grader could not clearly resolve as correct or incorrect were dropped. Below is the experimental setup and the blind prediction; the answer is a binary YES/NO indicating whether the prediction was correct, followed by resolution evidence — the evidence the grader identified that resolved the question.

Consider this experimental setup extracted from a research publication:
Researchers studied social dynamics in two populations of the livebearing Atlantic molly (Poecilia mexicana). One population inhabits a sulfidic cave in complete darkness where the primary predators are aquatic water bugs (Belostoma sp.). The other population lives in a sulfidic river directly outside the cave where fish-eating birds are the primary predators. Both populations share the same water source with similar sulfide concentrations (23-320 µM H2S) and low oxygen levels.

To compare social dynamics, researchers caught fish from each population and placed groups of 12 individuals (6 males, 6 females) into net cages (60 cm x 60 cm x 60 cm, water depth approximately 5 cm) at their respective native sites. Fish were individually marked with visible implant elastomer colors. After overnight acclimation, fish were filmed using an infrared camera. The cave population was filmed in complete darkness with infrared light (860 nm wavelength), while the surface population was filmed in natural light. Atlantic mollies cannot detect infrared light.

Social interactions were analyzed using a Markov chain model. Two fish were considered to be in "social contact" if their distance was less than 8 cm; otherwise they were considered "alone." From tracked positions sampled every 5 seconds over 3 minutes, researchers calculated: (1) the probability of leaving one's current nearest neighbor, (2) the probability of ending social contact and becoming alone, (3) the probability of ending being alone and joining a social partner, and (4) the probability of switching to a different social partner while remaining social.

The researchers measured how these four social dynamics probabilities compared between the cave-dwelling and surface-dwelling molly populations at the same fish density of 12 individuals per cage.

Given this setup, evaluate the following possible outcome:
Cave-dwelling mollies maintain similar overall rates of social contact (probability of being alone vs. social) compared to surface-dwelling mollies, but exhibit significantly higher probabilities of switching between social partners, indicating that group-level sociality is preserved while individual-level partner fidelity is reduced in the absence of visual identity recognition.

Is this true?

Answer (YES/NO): NO